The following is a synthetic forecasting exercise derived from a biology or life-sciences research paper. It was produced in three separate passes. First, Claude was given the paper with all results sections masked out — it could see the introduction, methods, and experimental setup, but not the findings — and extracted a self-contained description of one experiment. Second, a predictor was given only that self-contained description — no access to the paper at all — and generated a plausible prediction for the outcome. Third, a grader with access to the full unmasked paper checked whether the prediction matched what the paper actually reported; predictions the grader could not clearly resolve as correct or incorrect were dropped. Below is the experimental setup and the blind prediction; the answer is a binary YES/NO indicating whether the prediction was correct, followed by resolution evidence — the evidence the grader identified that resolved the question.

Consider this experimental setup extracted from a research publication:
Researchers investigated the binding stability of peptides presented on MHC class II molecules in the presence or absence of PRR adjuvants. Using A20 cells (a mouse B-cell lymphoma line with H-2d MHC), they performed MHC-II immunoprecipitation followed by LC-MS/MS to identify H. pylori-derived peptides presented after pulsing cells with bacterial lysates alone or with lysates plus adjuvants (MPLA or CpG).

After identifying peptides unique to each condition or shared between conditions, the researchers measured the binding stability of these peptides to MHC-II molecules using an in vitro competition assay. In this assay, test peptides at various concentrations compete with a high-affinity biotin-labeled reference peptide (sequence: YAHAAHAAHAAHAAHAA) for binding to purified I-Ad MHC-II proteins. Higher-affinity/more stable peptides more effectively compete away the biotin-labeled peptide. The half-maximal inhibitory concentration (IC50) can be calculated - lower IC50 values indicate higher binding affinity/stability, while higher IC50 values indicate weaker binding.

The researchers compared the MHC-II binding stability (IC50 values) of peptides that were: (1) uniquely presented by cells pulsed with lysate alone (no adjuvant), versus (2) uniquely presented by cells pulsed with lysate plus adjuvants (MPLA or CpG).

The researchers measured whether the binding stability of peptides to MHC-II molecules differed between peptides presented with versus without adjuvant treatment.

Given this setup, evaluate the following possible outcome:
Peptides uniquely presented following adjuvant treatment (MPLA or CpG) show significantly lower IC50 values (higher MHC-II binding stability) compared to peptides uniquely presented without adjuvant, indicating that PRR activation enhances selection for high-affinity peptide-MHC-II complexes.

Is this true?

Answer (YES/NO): NO